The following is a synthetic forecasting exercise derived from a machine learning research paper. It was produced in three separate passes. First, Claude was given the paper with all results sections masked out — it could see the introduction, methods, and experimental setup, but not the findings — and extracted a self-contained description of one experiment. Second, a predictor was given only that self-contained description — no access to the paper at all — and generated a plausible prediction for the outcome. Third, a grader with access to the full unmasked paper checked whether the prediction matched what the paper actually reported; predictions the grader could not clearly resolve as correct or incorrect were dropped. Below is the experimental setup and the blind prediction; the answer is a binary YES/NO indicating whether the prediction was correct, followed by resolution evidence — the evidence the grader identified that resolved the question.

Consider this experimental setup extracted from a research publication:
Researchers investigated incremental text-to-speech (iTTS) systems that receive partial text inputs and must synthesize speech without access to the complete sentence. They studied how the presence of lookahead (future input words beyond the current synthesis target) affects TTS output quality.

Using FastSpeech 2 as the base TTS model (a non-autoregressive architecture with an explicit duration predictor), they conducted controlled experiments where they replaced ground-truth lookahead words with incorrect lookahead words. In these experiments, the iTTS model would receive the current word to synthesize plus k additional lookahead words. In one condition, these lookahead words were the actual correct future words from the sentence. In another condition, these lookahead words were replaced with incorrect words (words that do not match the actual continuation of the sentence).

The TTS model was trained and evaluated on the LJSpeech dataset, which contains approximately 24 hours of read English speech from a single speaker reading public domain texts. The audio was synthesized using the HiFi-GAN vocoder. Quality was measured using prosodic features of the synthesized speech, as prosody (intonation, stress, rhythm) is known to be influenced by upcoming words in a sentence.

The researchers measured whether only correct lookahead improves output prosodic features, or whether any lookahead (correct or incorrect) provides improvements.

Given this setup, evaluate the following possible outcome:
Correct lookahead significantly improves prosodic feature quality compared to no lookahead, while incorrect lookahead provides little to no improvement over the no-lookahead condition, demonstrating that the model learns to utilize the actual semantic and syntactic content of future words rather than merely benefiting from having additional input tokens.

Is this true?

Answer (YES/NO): YES